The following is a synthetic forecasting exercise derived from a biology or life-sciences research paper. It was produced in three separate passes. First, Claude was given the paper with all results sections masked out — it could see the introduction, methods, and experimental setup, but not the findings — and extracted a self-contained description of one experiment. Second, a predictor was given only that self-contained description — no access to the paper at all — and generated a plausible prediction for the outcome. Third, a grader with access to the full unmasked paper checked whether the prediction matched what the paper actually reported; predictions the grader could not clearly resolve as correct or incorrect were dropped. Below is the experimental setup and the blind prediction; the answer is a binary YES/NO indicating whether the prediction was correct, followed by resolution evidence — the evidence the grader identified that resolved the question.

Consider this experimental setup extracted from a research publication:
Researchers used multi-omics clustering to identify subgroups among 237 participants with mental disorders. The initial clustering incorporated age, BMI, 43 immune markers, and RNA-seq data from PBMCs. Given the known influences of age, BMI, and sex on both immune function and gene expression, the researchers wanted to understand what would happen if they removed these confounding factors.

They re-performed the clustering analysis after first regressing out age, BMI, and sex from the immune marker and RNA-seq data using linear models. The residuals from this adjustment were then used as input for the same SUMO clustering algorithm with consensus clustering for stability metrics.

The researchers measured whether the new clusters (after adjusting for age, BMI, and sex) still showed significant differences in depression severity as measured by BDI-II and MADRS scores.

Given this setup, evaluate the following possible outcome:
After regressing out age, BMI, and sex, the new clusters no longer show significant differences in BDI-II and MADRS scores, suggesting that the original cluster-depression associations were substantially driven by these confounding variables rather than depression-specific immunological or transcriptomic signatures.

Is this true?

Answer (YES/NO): YES